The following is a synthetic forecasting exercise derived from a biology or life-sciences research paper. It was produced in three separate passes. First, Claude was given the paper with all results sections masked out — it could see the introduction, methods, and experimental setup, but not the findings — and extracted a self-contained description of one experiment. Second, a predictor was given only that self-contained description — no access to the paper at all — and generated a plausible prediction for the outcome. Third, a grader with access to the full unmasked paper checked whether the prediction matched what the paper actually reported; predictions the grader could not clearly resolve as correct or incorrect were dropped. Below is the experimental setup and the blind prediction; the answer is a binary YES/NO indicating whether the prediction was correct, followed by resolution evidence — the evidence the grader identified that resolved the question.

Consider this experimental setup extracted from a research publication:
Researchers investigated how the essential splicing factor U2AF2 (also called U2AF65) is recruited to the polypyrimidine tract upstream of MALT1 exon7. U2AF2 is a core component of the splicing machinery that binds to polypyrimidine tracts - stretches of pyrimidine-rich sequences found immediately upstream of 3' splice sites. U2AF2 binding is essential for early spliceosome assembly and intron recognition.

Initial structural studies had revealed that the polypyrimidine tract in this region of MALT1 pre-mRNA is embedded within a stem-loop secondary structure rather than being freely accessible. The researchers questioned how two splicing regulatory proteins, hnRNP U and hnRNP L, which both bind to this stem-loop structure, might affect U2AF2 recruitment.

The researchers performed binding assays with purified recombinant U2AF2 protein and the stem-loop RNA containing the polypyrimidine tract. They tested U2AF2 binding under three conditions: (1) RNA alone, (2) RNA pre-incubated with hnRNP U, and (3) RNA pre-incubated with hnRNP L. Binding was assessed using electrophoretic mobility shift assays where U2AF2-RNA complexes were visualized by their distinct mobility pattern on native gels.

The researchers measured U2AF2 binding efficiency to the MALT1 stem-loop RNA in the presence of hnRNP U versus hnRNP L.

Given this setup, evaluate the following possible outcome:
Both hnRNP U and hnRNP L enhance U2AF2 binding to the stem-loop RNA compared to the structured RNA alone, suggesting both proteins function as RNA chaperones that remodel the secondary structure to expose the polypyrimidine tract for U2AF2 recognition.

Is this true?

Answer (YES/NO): NO